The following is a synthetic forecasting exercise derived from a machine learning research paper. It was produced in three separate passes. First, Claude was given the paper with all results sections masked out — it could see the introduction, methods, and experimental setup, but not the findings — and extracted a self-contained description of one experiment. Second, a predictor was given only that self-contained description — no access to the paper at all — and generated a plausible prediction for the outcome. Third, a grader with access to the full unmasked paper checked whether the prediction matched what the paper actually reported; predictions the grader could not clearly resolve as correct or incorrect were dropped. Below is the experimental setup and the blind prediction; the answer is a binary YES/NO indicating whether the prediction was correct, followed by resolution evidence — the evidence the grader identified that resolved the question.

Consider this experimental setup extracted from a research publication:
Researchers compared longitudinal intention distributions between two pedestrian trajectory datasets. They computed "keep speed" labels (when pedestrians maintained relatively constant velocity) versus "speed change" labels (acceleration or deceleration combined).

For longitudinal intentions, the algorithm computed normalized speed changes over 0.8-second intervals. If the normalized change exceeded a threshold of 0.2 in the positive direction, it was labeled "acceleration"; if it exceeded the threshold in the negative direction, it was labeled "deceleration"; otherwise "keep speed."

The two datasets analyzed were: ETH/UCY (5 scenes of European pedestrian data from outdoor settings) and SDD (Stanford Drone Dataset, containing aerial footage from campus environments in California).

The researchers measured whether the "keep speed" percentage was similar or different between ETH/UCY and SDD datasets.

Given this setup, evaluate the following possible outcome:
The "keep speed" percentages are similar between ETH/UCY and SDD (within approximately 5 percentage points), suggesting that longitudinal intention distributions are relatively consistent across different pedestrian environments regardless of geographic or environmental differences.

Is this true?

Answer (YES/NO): YES